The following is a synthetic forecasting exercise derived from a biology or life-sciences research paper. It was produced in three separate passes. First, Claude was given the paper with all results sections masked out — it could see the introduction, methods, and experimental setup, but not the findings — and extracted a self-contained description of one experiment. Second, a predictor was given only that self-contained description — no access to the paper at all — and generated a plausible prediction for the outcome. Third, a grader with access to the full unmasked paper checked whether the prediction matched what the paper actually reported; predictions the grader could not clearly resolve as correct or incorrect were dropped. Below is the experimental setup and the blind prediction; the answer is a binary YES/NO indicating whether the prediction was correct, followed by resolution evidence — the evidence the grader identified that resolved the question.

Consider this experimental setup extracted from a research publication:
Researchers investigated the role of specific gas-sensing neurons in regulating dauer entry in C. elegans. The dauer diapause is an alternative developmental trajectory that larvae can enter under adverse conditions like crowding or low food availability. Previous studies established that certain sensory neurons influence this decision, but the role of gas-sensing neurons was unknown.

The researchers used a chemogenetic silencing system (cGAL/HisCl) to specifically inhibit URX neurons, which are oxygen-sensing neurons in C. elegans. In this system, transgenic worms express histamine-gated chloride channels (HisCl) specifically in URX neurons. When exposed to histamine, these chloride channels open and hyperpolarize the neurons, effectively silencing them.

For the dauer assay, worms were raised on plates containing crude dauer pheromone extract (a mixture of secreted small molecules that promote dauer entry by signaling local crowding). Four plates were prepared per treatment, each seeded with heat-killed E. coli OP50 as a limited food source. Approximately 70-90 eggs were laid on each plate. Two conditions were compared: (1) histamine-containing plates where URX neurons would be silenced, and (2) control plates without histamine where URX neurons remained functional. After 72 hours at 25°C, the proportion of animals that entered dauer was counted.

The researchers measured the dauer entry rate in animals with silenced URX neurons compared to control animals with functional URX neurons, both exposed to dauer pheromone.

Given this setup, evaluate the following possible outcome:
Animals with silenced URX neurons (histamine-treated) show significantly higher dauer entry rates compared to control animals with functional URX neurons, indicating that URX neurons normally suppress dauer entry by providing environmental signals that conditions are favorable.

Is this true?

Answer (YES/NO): YES